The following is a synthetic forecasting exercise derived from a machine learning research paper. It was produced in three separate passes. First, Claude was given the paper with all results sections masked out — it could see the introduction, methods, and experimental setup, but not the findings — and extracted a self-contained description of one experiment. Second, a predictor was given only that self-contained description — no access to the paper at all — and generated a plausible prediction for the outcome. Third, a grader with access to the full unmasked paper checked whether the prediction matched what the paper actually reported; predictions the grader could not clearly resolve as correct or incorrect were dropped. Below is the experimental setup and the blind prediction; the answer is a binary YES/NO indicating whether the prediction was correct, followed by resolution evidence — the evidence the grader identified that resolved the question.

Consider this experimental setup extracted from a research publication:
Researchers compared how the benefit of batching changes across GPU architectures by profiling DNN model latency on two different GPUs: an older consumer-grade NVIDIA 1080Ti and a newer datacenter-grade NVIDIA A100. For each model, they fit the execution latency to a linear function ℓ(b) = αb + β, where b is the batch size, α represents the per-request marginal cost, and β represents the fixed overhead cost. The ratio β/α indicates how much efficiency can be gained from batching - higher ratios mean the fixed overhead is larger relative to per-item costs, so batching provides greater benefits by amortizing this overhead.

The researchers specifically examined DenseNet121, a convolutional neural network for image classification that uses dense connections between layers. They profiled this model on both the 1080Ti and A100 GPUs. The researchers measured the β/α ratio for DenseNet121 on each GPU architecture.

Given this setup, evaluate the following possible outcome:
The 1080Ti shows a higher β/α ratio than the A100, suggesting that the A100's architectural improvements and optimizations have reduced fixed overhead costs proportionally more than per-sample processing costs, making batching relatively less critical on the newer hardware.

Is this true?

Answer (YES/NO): NO